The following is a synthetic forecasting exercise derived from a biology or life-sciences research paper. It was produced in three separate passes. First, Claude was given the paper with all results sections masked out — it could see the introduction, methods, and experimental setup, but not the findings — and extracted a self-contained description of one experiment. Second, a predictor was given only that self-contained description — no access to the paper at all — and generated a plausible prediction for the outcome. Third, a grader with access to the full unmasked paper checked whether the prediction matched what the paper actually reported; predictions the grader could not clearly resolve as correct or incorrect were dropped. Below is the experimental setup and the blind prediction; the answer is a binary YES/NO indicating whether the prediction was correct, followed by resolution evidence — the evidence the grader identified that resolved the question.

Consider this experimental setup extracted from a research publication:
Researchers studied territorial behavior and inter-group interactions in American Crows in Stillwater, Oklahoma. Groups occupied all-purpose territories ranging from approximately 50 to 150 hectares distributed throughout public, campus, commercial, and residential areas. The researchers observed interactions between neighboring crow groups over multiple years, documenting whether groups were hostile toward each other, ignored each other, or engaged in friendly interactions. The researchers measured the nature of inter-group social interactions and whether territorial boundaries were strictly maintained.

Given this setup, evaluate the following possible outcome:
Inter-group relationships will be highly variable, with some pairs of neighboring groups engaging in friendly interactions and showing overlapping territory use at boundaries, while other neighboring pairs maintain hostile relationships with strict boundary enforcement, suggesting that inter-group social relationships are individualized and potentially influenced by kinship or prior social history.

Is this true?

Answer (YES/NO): YES